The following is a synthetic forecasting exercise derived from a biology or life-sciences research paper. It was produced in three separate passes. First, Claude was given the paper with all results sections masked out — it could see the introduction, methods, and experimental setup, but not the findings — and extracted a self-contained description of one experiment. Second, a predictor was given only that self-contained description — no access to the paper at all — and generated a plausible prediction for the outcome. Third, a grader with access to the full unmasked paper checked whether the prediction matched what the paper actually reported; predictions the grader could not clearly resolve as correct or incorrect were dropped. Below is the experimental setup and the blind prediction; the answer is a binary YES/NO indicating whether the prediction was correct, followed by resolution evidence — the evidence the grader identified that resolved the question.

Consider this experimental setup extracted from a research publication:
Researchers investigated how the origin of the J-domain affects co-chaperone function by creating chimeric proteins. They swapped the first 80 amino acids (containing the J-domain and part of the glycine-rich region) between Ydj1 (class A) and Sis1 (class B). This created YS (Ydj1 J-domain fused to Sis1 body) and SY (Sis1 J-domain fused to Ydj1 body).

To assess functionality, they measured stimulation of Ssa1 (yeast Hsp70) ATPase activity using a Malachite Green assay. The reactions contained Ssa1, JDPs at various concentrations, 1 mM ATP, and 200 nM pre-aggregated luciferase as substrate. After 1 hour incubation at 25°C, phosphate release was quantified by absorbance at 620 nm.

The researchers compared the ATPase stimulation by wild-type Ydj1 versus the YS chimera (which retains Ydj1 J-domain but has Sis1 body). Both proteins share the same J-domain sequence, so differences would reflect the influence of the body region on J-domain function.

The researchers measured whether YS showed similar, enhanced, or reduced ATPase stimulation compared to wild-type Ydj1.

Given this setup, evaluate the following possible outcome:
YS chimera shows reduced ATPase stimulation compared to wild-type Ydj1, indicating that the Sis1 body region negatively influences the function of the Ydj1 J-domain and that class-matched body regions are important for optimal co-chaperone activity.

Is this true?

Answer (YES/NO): NO